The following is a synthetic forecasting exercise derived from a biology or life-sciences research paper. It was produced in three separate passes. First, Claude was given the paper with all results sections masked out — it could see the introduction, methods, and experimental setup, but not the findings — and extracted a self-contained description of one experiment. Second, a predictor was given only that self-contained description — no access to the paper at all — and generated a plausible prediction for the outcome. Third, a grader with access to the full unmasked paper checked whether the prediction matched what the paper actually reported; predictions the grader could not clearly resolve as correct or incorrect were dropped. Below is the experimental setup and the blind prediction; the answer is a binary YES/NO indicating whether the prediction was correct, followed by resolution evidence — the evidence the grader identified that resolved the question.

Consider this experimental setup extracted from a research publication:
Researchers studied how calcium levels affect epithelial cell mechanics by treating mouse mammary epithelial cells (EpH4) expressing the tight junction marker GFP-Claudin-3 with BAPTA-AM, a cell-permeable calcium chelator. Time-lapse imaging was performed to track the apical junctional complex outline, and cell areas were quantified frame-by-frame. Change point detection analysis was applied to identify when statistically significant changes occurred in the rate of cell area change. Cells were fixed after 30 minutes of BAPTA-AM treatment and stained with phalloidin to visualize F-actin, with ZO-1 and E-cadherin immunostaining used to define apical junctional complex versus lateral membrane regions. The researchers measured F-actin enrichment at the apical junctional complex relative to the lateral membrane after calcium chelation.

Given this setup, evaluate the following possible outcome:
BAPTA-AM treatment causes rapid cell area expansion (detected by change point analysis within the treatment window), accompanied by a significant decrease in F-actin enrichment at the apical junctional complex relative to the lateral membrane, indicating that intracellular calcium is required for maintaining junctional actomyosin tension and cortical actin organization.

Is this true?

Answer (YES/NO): YES